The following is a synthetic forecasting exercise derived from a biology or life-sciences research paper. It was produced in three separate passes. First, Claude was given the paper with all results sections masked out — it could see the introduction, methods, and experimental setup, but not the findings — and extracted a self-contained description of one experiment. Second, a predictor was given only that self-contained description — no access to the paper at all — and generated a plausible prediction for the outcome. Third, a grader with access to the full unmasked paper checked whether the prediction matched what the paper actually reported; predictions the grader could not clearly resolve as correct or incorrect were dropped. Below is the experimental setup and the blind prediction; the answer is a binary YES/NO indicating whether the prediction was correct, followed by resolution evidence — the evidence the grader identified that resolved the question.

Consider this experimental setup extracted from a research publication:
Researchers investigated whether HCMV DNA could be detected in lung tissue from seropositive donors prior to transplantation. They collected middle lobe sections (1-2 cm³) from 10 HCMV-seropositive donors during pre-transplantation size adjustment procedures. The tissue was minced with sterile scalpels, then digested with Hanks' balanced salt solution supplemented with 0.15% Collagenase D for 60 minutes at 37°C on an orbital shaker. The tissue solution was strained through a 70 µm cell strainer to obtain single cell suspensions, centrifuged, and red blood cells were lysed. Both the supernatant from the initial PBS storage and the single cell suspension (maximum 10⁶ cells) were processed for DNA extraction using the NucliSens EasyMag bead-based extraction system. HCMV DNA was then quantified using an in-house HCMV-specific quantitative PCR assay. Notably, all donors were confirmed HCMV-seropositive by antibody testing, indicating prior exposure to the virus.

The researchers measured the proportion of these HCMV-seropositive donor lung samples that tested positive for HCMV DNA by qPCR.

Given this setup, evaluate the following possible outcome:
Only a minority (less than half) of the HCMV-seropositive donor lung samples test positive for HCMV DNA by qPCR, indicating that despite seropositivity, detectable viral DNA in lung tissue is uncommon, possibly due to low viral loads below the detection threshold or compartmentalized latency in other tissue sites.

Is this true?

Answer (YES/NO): NO